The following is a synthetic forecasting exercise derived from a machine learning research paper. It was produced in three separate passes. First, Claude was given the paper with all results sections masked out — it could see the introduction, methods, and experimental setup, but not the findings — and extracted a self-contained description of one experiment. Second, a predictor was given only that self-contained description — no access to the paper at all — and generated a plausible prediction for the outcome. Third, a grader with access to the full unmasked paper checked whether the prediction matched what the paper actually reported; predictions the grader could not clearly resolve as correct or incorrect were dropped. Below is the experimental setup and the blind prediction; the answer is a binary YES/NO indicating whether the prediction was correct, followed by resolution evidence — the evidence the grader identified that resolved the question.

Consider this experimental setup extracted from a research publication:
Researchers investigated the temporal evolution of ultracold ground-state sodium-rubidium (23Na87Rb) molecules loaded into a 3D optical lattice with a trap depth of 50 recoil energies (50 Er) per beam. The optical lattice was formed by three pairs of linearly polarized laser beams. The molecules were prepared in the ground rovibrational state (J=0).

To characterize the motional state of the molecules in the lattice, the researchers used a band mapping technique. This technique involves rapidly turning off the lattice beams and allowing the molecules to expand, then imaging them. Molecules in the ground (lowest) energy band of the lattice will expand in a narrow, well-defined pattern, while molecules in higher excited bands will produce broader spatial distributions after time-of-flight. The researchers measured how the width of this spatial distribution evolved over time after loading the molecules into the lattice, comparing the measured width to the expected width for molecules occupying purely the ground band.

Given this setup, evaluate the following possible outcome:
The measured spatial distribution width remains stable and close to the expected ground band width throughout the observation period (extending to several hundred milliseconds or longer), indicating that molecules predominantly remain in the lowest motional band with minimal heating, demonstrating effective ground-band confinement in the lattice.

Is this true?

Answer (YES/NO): NO